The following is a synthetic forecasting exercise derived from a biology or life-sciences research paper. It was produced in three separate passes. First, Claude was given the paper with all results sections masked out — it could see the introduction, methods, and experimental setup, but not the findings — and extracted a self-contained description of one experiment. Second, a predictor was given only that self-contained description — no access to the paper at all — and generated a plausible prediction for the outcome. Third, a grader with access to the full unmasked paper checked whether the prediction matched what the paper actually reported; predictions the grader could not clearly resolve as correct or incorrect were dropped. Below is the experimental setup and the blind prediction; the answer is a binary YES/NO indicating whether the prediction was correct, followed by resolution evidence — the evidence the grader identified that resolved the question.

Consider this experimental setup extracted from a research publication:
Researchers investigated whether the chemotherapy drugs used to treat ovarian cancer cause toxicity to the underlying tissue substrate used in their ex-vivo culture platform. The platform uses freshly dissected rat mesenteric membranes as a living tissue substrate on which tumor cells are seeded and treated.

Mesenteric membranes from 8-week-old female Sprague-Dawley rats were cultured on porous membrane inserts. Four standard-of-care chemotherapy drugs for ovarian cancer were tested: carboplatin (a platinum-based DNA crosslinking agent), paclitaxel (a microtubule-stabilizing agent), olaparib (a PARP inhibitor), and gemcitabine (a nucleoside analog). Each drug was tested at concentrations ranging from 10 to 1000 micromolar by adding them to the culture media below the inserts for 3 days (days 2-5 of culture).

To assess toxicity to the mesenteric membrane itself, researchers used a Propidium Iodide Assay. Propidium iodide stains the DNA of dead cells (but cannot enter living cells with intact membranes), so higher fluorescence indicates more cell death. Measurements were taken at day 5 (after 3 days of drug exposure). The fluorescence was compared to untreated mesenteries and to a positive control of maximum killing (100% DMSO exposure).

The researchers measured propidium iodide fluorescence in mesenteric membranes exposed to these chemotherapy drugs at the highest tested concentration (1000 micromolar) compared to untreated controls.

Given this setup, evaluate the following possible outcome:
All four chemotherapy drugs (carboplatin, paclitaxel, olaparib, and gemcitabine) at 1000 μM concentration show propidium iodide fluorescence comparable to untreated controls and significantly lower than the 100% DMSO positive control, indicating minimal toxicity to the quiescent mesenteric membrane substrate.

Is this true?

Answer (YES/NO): YES